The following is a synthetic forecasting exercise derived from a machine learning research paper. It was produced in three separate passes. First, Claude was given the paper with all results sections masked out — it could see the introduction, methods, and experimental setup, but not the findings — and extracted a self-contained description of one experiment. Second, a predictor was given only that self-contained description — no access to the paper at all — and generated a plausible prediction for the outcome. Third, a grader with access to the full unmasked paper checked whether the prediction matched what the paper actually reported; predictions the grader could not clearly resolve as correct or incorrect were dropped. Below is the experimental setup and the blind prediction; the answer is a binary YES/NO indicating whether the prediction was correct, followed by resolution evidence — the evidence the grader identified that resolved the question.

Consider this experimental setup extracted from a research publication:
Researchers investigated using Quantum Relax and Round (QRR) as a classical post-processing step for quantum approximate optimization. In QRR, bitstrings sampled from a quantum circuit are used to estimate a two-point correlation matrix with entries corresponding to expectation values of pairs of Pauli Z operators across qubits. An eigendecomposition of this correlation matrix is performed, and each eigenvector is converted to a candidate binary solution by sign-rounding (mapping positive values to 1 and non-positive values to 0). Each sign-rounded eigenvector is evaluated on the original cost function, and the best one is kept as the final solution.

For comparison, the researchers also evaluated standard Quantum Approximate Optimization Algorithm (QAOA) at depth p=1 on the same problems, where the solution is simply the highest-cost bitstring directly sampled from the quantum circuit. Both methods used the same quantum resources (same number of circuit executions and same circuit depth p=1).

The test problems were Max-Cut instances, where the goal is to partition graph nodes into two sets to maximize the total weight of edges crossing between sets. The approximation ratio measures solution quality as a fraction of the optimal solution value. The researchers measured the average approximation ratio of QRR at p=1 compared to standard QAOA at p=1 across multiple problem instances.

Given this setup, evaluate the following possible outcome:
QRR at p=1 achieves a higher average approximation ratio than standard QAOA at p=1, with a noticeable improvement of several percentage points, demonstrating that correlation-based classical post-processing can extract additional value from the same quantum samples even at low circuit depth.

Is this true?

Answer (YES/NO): YES